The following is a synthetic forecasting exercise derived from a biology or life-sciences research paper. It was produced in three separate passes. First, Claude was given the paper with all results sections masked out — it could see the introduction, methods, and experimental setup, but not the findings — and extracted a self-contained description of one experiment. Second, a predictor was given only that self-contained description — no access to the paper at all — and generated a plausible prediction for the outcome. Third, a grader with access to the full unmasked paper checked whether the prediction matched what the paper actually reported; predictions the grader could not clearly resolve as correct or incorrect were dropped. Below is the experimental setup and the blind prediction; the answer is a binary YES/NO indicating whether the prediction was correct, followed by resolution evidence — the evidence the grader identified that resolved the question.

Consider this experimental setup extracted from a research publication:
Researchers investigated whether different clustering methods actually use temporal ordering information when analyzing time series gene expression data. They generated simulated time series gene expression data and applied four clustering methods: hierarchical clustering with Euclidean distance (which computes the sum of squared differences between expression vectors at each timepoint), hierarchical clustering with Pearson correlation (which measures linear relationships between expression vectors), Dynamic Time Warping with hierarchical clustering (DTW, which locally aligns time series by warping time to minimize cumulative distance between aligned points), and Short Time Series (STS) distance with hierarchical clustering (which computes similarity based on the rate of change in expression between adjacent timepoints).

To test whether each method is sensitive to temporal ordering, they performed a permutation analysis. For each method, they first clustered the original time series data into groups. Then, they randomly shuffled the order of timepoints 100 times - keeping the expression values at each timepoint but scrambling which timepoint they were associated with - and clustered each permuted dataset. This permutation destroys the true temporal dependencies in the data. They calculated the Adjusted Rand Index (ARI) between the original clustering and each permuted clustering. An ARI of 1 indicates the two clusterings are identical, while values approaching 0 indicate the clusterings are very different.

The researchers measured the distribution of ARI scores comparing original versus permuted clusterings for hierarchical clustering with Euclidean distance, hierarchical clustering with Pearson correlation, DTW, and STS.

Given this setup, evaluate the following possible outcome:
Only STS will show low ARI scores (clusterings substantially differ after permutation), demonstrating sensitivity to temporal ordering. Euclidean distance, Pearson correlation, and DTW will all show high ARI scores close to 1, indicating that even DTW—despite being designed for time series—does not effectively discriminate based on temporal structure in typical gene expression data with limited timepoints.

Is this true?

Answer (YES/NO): NO